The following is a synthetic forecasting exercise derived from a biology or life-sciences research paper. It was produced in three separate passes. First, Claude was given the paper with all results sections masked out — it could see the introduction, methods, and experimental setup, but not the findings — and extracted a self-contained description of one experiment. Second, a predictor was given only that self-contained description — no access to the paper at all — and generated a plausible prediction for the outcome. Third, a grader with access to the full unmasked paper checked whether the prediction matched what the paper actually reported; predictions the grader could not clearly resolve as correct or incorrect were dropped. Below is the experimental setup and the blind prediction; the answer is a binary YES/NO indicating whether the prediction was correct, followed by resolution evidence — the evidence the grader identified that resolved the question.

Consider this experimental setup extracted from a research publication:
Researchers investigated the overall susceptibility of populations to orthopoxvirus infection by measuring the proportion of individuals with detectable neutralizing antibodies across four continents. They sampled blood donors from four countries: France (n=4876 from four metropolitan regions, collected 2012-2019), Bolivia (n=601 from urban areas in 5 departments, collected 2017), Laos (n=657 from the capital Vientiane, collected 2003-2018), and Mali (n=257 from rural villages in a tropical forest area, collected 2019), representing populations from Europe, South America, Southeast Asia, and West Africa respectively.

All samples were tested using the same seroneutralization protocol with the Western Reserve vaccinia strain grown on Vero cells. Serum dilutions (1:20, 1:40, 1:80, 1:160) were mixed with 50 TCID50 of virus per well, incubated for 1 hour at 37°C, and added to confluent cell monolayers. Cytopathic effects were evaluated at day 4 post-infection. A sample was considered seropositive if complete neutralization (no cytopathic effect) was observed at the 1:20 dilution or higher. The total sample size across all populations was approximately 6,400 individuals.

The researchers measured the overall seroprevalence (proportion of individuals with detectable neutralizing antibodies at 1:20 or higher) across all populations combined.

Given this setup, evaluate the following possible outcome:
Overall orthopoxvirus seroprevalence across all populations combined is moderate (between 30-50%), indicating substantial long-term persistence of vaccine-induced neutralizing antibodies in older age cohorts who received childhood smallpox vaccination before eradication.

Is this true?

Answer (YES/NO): NO